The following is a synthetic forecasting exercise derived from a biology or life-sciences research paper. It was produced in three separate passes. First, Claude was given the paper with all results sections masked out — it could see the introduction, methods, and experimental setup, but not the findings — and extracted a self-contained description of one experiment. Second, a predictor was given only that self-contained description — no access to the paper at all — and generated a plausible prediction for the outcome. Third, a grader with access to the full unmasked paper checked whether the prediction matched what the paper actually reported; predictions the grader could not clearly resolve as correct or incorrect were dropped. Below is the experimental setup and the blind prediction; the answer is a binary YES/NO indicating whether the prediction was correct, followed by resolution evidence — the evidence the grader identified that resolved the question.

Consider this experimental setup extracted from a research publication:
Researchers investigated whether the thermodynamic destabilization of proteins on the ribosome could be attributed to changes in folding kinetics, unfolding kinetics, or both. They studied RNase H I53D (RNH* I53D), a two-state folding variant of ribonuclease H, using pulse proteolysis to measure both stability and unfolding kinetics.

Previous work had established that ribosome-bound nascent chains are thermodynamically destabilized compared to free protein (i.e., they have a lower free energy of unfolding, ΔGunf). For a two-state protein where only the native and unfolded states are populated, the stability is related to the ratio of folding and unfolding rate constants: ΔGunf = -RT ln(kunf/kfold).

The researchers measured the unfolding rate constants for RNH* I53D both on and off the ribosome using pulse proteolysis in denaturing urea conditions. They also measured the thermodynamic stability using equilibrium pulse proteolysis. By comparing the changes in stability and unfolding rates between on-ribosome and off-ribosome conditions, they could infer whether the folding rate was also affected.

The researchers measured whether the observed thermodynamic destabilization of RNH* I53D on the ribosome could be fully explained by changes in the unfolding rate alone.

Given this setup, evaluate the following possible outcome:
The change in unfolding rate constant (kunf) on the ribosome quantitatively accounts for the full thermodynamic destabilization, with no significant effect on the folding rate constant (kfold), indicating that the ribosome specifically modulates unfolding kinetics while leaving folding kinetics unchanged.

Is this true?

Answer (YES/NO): YES